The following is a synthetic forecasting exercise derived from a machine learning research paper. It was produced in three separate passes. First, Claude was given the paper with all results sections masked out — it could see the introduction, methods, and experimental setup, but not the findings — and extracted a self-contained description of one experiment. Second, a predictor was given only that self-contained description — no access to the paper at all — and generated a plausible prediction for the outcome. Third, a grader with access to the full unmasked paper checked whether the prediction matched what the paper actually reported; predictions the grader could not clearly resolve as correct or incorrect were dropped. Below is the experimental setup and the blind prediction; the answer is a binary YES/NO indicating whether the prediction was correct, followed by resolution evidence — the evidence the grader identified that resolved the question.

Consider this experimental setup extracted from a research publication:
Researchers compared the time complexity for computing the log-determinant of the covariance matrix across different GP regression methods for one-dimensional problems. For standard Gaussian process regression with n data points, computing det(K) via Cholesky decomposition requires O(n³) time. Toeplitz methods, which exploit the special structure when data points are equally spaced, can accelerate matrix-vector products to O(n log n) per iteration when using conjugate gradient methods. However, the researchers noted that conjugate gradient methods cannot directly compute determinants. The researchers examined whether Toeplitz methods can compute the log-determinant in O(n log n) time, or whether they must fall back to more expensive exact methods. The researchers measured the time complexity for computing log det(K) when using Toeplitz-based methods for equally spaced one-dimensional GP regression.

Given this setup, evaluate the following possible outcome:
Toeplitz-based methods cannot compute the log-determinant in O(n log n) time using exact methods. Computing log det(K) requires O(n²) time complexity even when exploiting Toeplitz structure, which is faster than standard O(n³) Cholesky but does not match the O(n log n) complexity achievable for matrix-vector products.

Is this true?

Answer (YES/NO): YES